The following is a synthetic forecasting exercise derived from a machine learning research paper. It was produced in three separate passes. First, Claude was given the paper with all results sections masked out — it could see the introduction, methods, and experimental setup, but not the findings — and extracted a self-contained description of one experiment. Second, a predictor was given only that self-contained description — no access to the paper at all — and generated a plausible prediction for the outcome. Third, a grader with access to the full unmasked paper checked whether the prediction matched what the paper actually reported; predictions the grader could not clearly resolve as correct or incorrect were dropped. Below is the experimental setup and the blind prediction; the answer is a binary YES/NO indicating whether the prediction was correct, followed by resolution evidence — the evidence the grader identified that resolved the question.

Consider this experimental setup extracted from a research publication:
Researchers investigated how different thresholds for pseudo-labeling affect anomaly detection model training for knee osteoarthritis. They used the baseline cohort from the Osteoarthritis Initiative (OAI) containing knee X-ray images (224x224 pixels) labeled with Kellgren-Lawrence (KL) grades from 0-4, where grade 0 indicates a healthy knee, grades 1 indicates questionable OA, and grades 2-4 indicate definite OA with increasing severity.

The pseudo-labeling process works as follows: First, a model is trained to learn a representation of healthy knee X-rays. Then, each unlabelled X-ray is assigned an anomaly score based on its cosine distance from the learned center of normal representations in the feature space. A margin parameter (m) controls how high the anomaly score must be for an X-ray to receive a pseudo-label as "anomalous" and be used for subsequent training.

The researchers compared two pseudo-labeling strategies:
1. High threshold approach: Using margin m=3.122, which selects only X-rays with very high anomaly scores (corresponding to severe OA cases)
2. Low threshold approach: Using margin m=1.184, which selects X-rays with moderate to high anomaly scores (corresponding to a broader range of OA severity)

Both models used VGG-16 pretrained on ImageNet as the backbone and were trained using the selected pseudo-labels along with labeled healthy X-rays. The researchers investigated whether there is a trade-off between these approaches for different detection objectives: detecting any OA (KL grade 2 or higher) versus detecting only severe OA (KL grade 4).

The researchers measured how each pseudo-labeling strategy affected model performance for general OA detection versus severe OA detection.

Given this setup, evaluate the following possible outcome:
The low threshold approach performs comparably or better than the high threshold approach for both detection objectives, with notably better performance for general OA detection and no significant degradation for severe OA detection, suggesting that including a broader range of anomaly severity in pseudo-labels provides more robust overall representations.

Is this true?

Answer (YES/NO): NO